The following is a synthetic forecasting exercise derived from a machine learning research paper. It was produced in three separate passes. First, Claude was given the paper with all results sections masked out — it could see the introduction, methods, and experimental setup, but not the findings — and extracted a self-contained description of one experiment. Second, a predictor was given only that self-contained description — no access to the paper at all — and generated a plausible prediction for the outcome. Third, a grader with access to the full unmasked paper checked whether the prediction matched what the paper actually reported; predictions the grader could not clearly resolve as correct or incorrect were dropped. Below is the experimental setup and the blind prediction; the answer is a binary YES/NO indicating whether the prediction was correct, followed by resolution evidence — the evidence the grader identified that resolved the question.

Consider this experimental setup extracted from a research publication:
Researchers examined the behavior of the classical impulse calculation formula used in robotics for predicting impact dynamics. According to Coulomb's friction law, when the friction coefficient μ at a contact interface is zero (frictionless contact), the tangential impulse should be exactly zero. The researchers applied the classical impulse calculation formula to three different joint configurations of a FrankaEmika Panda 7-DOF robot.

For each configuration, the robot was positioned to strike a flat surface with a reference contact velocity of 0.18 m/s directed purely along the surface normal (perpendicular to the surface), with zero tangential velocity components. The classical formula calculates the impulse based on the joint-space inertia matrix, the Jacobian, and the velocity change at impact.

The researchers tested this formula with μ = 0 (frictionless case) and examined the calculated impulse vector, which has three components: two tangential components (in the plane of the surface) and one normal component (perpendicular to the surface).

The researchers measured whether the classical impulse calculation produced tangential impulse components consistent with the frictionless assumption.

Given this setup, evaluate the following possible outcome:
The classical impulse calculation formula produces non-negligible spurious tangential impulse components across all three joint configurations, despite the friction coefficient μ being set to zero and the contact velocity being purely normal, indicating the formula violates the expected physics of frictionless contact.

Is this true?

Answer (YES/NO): YES